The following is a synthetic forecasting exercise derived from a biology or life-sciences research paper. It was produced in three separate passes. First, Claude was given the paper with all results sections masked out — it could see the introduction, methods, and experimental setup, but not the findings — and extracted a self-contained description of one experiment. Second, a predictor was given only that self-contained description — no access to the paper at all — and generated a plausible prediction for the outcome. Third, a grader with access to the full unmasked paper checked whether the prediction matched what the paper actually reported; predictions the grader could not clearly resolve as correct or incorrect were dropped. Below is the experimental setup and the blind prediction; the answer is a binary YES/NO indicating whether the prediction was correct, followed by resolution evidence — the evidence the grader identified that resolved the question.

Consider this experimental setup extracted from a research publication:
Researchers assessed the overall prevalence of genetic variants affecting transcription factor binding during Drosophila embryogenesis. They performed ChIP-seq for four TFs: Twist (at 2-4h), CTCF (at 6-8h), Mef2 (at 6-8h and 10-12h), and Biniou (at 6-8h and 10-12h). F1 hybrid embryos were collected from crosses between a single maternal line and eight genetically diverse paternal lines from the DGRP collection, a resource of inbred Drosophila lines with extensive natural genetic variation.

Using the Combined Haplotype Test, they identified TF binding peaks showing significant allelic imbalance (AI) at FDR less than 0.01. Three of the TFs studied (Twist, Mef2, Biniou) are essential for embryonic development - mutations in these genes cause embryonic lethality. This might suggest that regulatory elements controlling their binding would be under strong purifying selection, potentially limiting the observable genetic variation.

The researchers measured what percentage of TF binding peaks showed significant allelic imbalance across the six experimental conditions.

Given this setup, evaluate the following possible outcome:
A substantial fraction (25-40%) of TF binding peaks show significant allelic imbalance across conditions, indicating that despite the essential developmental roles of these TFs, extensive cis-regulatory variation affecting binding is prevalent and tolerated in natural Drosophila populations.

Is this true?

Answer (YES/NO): NO